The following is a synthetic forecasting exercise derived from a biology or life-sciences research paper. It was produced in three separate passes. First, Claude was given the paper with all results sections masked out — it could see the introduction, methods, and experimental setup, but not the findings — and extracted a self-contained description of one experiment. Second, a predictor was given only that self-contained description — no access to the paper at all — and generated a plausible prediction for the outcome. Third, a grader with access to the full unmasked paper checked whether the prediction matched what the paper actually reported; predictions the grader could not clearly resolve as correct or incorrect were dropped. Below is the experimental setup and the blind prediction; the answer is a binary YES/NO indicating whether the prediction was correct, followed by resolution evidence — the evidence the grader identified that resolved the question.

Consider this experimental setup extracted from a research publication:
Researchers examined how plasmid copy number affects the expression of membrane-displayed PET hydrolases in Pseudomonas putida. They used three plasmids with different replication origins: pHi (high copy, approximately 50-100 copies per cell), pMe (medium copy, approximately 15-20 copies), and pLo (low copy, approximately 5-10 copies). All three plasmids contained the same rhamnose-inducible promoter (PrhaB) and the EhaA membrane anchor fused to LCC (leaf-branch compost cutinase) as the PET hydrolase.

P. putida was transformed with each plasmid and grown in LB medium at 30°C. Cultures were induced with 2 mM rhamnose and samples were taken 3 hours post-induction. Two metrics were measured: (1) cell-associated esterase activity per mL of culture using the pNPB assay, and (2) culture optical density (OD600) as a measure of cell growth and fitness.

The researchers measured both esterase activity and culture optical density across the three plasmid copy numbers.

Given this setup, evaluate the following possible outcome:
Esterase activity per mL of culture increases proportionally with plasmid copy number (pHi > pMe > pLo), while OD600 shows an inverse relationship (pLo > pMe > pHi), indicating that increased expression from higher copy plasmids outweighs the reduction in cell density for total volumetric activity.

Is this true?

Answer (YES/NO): NO